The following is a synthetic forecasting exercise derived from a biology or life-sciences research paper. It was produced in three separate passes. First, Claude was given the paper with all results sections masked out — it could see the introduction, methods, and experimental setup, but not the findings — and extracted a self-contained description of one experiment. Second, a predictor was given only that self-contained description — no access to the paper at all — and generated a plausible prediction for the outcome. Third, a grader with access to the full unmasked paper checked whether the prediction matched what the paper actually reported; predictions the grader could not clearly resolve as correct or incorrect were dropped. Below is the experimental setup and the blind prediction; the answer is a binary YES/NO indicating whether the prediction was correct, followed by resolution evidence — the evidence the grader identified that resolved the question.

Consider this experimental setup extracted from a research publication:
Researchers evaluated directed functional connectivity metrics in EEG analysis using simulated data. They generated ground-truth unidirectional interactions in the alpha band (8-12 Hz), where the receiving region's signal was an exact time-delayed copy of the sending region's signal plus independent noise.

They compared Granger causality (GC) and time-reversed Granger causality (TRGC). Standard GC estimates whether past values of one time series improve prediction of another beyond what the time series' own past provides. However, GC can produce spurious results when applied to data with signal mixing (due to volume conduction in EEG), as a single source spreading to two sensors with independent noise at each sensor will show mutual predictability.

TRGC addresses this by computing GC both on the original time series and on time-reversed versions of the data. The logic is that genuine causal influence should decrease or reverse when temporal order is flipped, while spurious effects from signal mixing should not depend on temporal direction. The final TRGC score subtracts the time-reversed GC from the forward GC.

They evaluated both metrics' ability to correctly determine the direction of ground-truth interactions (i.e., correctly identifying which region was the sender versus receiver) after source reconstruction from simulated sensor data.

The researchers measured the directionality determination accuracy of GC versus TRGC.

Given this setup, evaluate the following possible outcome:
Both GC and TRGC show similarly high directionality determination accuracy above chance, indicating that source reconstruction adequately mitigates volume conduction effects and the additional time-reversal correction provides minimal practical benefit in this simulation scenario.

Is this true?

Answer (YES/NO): NO